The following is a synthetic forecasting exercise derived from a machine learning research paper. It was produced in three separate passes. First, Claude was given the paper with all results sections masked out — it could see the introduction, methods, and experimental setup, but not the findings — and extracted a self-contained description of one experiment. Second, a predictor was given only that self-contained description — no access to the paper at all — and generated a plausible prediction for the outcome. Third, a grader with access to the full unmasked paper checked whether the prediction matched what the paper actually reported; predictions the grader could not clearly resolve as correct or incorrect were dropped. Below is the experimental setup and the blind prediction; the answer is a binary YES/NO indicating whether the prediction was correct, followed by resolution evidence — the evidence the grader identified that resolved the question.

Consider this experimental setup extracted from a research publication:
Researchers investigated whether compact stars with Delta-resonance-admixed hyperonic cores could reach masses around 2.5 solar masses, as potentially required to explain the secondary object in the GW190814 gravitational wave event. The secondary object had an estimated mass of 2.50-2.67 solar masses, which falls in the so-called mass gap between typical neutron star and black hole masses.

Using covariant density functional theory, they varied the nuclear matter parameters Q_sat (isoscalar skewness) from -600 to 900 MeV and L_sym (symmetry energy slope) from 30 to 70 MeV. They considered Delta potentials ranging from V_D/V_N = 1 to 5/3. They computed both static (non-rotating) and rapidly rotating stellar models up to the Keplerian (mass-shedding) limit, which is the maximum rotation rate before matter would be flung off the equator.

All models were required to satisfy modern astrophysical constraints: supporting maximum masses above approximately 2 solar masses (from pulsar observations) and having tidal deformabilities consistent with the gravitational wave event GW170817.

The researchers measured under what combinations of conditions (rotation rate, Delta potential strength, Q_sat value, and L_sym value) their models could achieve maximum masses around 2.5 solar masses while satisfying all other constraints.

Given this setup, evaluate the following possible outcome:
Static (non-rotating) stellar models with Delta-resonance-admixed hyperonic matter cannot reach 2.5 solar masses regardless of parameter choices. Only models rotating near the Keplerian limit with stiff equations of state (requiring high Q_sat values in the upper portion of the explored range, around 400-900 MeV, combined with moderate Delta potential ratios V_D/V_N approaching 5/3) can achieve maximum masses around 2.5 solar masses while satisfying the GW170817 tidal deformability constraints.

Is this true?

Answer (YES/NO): YES